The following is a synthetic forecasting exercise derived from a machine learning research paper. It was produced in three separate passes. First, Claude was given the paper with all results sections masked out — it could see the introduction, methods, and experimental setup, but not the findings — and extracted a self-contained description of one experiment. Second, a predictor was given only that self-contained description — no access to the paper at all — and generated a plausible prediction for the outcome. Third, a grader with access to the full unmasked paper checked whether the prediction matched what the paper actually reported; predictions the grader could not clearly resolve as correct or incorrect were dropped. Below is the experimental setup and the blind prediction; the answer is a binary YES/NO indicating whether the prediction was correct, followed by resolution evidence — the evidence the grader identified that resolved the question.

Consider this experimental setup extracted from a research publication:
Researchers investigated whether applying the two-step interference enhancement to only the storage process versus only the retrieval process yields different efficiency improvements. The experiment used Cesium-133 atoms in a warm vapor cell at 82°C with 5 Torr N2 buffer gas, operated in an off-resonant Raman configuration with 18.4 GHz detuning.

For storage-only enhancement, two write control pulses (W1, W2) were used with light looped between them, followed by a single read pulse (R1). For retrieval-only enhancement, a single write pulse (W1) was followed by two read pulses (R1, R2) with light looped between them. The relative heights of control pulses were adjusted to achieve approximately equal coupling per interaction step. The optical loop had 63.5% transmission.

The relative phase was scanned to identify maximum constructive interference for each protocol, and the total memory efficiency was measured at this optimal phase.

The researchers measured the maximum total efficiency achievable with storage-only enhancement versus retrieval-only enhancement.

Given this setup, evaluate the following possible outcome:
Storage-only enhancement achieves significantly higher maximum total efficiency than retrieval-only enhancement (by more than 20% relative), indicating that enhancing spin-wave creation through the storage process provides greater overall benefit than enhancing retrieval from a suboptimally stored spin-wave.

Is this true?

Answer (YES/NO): NO